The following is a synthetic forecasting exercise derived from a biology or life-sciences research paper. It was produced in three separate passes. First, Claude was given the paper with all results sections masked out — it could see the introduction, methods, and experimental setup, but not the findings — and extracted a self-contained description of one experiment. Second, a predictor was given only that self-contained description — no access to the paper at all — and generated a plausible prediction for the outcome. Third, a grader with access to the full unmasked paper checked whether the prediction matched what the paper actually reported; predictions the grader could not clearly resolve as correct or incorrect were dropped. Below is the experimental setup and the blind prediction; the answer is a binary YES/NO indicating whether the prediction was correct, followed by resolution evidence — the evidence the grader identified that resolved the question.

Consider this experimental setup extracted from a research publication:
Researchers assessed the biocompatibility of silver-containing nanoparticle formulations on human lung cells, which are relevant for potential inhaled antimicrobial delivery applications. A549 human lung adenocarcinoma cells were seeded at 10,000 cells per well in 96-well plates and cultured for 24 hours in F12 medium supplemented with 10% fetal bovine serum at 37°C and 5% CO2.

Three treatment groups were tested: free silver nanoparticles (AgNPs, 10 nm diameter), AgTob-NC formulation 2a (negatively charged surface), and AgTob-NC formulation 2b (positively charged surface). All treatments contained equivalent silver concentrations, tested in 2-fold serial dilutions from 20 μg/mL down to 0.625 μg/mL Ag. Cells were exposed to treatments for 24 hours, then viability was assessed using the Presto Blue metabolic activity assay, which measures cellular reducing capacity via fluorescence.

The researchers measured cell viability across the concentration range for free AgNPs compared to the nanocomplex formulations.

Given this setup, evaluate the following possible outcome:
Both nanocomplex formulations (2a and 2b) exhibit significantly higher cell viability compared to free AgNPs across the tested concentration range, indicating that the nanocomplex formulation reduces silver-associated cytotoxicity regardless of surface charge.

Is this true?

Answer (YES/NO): NO